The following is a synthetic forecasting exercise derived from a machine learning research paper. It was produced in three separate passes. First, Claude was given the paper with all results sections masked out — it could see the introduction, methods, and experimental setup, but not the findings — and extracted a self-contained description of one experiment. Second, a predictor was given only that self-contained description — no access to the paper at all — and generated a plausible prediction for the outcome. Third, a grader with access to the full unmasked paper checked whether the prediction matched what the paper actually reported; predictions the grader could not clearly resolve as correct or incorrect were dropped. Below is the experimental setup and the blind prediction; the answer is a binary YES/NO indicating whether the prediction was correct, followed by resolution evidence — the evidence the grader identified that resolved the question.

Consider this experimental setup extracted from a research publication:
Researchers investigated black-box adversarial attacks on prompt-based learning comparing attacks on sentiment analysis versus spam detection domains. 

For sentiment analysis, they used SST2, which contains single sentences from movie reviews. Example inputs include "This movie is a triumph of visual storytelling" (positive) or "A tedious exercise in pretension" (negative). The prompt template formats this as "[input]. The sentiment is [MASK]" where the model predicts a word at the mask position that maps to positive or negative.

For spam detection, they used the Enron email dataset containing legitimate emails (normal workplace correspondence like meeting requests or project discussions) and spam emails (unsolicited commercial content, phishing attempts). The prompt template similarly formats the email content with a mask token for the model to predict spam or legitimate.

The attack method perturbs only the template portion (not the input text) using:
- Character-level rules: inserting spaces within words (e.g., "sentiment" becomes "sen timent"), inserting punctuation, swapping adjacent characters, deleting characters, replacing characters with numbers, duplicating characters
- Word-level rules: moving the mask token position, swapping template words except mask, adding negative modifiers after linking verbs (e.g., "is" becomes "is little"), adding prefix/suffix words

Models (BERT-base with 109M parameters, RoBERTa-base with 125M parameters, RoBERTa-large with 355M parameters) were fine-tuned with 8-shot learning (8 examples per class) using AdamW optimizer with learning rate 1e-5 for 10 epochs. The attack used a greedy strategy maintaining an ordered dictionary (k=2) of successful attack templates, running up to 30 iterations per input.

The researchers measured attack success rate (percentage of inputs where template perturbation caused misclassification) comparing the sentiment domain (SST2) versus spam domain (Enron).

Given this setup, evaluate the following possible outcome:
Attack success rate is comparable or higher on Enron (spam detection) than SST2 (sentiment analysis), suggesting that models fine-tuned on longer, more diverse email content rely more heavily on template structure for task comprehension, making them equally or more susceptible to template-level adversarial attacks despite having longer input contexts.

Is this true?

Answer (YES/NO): NO